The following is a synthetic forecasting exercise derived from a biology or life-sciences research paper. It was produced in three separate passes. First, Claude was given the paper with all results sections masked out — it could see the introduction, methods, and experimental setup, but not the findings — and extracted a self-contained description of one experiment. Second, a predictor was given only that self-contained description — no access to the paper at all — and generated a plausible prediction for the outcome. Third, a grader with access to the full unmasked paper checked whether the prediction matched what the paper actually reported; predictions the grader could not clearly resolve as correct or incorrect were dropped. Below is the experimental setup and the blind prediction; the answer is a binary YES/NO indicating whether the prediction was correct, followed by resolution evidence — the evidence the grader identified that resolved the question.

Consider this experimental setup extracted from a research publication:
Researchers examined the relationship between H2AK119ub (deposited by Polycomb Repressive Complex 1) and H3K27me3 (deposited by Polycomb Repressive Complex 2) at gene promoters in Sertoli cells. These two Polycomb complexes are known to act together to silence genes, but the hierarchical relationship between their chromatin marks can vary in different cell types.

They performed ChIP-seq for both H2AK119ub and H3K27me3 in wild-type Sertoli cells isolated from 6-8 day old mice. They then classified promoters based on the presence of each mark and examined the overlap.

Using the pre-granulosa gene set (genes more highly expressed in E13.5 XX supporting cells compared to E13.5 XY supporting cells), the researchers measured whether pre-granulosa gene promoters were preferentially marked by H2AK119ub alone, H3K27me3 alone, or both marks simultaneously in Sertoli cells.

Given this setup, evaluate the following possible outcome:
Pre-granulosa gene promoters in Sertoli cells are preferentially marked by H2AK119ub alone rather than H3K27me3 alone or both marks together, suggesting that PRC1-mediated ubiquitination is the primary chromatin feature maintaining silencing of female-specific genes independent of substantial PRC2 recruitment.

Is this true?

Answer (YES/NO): NO